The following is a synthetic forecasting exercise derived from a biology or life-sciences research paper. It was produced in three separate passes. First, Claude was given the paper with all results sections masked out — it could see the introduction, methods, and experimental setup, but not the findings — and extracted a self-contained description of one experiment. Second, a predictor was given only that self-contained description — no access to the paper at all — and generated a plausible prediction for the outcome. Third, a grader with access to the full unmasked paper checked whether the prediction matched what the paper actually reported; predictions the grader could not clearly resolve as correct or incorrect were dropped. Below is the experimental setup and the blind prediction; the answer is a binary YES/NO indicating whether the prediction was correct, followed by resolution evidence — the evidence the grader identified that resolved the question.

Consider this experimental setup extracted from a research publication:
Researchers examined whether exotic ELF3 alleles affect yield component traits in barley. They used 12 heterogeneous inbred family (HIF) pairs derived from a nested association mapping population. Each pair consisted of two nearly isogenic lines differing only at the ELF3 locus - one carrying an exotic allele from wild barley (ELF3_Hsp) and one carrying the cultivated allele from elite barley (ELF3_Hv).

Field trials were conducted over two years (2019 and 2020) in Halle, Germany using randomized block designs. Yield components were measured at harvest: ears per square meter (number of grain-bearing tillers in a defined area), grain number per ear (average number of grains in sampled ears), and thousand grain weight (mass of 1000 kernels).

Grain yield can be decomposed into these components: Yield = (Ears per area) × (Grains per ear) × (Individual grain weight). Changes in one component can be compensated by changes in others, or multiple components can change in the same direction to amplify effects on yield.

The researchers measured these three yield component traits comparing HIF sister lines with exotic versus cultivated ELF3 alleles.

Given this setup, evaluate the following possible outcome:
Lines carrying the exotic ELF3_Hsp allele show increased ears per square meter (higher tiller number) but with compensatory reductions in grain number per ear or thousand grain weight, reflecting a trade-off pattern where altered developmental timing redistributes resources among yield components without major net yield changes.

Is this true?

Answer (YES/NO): NO